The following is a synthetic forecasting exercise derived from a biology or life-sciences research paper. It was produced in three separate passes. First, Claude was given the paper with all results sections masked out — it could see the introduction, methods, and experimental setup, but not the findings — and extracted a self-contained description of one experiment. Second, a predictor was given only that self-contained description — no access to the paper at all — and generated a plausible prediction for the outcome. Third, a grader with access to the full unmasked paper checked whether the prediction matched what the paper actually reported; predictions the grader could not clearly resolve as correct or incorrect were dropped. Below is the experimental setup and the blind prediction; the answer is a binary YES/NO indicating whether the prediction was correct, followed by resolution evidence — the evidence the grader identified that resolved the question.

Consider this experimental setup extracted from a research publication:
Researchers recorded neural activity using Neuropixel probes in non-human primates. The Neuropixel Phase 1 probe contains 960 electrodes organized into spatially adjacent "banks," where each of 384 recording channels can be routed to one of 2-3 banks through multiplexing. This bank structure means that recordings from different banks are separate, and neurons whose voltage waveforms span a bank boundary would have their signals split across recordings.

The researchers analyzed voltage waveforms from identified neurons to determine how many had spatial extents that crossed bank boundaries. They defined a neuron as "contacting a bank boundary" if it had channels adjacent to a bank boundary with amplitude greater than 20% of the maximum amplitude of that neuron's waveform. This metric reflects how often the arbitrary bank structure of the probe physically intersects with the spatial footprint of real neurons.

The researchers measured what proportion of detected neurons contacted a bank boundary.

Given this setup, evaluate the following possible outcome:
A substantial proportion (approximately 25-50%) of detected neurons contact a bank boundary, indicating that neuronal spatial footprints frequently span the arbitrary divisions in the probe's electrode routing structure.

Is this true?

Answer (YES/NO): NO